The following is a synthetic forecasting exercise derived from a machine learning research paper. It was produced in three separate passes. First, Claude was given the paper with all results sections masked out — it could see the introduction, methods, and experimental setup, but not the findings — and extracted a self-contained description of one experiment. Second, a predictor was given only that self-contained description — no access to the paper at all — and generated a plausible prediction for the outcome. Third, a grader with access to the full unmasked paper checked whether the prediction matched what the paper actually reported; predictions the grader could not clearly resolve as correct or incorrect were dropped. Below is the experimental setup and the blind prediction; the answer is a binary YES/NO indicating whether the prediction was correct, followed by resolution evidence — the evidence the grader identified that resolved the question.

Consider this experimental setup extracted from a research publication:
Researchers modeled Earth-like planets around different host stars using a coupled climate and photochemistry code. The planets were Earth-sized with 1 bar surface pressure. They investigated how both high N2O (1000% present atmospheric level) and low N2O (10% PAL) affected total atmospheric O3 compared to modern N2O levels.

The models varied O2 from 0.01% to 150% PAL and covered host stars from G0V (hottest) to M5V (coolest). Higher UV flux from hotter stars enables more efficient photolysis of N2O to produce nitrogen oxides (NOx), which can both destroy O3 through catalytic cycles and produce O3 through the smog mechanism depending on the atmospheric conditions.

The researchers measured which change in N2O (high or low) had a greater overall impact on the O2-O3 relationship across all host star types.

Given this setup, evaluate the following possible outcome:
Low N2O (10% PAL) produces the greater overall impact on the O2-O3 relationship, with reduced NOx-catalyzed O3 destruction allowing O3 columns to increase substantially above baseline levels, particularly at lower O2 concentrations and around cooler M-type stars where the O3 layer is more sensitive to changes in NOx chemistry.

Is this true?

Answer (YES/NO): NO